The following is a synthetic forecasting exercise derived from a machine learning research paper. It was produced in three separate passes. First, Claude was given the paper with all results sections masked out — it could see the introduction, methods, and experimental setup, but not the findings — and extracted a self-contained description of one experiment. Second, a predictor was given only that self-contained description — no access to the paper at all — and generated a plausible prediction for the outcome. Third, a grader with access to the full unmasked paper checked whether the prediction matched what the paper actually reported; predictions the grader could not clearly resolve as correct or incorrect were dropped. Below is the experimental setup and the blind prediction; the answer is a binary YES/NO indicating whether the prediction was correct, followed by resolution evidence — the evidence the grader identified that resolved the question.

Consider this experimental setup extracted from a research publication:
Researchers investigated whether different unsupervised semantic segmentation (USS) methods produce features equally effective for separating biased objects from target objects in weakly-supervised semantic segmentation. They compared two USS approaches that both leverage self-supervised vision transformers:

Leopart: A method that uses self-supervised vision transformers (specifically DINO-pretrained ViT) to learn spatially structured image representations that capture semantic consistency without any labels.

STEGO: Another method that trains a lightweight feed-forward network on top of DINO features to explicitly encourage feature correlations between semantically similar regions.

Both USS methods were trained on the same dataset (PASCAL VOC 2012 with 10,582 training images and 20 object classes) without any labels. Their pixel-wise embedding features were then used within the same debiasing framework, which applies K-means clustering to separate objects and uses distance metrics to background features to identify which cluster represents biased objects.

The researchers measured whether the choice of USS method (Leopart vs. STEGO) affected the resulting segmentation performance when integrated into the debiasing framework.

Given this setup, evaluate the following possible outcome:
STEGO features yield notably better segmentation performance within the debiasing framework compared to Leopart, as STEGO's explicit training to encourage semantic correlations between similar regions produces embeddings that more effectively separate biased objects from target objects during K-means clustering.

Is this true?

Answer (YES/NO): YES